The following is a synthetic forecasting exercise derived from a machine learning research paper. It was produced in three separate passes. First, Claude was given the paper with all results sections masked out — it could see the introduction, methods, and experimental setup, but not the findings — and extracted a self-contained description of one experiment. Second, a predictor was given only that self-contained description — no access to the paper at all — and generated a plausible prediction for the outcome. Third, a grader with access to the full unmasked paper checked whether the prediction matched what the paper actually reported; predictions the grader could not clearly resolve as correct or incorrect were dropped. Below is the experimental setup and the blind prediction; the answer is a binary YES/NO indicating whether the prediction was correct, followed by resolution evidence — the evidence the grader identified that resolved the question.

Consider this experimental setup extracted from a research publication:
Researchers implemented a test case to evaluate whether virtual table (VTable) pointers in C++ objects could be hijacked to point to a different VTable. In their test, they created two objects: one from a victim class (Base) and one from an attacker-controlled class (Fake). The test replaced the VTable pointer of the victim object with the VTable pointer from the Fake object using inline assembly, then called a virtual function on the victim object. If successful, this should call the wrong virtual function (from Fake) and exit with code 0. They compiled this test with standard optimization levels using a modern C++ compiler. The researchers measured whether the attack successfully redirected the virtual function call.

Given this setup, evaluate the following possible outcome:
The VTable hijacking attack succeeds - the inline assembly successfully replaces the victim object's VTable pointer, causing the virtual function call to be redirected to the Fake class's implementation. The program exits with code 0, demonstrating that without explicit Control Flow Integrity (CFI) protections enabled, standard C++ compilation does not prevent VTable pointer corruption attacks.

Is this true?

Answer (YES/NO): YES